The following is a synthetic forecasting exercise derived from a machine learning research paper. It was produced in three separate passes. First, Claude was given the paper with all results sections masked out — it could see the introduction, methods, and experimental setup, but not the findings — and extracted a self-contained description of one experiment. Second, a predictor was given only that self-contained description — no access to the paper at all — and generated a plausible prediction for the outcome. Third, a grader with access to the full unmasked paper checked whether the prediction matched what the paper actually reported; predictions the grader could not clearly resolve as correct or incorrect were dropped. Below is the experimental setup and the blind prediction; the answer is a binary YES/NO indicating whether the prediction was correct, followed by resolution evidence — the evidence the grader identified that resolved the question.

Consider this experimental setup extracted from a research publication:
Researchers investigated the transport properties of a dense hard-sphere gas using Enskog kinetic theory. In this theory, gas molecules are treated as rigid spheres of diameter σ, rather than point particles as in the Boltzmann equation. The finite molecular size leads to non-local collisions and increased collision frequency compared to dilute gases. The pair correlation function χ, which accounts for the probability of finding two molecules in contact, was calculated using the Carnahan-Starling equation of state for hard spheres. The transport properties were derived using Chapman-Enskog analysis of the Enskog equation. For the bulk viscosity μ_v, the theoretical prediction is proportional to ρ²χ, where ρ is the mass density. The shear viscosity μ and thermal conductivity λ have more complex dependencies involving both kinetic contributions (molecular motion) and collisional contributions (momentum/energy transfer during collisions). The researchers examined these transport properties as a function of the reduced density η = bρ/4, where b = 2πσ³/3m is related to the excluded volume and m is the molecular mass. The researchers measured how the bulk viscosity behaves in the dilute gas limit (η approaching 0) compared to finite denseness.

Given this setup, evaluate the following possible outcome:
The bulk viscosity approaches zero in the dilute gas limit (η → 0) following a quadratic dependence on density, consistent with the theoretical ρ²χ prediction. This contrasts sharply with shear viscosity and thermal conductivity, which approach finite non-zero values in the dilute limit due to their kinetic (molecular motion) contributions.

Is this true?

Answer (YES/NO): YES